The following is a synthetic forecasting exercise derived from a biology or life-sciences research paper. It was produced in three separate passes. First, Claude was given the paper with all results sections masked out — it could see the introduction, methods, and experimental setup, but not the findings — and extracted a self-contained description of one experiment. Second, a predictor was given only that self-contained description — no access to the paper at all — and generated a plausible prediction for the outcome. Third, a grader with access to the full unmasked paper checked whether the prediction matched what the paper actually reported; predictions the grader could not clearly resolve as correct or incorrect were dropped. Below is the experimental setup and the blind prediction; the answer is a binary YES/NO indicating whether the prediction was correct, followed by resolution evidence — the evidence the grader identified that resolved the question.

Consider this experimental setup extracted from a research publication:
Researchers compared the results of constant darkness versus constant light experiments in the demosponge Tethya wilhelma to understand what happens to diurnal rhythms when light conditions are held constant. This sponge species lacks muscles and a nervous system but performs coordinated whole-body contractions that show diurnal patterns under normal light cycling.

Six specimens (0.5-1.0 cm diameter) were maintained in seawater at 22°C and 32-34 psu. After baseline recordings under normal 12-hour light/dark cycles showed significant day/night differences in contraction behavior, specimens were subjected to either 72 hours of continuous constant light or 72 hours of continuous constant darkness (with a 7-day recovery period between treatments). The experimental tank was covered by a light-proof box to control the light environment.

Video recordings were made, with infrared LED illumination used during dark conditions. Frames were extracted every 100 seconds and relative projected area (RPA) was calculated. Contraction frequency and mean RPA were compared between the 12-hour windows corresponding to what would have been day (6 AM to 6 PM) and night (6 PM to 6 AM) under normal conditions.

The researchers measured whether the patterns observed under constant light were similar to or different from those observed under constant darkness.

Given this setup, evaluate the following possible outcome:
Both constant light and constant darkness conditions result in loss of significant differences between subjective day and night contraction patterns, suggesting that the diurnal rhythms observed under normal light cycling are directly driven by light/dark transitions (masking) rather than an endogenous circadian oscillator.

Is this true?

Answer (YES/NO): NO